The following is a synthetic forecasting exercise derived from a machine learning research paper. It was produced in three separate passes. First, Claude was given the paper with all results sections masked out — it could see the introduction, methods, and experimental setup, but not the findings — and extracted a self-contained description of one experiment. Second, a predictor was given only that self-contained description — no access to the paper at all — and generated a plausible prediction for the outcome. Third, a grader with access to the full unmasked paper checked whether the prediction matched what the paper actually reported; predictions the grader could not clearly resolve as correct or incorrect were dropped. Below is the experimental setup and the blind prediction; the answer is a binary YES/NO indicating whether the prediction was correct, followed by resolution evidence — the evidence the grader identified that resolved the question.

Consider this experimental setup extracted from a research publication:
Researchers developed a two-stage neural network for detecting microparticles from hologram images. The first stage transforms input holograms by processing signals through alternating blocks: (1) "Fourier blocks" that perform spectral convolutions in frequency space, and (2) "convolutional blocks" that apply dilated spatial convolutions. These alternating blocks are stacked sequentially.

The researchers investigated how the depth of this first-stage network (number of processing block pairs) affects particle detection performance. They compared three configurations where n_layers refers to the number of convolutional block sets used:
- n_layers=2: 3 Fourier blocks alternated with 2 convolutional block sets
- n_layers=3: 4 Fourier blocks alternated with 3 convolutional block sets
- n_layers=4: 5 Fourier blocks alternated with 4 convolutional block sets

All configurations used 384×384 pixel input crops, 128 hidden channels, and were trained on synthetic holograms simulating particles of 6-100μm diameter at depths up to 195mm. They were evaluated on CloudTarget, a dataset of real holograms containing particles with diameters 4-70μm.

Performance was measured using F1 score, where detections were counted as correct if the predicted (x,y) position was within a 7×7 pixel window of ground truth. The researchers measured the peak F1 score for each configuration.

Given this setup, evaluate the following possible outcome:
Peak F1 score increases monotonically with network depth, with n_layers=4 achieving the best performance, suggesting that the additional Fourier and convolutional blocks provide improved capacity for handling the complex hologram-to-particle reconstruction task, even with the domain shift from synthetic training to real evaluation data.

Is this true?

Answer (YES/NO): NO